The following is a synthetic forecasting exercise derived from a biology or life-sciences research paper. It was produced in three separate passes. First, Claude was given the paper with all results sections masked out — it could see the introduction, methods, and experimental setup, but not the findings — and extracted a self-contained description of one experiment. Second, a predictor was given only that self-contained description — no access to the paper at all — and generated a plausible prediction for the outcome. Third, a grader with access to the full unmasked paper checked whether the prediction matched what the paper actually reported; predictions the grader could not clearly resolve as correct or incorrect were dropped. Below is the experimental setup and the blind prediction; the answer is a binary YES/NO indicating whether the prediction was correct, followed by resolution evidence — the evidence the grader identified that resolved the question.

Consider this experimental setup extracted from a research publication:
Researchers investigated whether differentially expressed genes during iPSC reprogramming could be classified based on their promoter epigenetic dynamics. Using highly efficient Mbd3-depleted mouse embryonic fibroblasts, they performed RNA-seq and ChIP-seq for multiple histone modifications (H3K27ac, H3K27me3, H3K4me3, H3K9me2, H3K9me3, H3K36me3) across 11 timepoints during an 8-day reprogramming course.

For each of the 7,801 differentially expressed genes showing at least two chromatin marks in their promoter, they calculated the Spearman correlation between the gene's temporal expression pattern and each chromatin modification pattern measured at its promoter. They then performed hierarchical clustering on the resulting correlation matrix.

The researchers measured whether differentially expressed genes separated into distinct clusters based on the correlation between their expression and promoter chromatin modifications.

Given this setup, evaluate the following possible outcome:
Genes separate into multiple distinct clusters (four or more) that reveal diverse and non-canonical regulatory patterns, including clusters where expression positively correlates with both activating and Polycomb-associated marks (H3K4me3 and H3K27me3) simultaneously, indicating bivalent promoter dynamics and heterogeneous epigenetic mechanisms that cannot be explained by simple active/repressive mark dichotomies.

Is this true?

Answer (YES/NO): NO